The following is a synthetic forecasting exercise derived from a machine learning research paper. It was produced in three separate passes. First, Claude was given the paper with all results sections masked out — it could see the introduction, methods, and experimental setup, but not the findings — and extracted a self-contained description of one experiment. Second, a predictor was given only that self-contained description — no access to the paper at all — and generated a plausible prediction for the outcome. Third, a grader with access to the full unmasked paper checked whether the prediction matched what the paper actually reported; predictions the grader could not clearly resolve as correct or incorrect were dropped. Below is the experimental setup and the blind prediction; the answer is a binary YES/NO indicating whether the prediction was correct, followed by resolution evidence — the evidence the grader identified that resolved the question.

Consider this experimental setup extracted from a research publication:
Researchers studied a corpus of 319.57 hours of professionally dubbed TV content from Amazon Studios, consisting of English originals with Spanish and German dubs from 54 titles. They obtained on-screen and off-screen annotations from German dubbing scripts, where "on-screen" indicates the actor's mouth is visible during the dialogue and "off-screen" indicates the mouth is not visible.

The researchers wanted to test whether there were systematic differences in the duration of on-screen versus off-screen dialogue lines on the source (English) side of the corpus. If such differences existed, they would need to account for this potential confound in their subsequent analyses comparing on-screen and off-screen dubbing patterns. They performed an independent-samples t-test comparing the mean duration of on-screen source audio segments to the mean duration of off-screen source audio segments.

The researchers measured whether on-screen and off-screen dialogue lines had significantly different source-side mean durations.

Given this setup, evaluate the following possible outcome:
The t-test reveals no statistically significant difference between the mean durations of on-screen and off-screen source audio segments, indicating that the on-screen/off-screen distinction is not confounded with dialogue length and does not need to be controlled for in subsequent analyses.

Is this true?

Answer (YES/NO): YES